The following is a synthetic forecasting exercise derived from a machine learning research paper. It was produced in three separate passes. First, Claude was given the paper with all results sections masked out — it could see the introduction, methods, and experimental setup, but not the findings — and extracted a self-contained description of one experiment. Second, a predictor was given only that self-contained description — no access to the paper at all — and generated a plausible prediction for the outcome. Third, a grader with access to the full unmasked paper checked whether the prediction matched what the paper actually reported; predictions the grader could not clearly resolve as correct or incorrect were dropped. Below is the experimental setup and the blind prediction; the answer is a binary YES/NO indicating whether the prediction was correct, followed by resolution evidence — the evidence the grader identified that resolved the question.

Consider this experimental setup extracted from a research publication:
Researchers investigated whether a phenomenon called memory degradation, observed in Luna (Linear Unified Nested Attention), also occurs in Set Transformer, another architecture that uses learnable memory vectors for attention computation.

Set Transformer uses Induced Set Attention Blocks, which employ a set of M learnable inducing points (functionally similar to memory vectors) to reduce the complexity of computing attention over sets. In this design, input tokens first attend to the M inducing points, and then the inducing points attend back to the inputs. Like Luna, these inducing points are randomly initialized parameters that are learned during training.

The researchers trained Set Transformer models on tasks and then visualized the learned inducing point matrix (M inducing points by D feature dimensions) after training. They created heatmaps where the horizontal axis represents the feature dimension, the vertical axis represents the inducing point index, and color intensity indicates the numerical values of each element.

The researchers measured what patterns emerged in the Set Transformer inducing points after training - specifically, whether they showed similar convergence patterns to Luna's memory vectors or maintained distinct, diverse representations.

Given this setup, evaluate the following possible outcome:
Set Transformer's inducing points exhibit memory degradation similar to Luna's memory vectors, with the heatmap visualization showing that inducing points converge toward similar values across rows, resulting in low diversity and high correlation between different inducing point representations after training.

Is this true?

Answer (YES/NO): YES